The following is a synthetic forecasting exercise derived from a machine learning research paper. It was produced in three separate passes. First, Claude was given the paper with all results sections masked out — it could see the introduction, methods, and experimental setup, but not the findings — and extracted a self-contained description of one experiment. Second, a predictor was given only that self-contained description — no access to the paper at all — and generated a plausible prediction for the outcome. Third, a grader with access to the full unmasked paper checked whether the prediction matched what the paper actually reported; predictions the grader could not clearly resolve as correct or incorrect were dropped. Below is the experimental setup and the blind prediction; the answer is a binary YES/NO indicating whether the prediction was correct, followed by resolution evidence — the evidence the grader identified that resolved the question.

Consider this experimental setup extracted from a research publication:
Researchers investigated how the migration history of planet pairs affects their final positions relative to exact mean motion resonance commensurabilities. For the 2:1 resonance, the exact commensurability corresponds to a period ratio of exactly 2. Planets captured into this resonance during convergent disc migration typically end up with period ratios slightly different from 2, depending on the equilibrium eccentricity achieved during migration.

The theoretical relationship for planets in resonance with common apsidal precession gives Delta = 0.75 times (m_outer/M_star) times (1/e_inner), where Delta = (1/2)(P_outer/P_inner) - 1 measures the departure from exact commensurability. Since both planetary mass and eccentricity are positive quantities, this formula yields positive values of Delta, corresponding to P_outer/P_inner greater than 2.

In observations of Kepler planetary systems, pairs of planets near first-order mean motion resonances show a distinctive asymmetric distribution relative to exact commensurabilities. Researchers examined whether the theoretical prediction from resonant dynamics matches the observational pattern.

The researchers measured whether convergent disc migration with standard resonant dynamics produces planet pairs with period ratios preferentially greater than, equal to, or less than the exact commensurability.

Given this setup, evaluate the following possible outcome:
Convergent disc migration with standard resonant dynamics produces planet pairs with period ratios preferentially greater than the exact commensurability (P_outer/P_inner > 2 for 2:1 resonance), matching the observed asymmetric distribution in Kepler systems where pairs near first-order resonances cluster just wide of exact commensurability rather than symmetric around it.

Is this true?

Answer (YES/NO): YES